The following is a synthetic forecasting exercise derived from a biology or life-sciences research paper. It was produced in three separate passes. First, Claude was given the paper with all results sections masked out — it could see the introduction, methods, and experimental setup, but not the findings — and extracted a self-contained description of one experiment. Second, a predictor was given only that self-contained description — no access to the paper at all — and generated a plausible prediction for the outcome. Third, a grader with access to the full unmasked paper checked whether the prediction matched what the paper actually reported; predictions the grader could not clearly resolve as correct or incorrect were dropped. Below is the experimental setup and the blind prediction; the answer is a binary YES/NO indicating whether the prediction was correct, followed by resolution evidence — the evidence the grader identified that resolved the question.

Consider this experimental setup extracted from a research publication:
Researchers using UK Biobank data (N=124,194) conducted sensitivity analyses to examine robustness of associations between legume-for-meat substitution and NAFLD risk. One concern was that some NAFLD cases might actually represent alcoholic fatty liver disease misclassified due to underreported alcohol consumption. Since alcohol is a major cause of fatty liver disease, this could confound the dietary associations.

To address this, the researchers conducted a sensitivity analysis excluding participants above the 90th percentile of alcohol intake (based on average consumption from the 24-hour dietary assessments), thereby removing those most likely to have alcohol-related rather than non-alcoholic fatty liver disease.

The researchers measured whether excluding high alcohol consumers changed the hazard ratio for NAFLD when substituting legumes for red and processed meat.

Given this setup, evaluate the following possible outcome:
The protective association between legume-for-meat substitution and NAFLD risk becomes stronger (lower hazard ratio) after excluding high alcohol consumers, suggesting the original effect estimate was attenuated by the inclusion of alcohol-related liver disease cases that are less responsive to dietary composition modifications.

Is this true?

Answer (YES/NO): NO